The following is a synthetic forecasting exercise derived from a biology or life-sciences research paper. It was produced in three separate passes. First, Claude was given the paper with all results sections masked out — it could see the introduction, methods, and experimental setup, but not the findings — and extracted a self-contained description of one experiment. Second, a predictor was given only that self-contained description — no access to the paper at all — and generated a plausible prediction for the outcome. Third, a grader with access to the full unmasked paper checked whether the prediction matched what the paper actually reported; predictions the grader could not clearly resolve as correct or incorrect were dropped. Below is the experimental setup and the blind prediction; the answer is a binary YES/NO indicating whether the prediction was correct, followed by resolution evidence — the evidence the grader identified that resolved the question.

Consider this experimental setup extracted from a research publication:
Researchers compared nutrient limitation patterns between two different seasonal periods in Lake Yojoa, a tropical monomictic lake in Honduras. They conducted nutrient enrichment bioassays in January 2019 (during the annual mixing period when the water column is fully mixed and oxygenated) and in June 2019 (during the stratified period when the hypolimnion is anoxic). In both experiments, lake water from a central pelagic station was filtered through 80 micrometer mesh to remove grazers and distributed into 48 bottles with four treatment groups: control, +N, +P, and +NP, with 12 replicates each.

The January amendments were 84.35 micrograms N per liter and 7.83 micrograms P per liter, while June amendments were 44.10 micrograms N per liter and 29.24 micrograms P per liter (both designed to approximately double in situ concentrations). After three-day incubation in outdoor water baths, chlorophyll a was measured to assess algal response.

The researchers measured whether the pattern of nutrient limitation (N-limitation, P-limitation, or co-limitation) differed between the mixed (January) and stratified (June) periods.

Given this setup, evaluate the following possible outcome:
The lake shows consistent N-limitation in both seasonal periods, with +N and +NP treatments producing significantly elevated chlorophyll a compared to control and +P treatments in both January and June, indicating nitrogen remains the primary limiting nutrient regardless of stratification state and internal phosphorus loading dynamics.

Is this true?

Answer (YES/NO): NO